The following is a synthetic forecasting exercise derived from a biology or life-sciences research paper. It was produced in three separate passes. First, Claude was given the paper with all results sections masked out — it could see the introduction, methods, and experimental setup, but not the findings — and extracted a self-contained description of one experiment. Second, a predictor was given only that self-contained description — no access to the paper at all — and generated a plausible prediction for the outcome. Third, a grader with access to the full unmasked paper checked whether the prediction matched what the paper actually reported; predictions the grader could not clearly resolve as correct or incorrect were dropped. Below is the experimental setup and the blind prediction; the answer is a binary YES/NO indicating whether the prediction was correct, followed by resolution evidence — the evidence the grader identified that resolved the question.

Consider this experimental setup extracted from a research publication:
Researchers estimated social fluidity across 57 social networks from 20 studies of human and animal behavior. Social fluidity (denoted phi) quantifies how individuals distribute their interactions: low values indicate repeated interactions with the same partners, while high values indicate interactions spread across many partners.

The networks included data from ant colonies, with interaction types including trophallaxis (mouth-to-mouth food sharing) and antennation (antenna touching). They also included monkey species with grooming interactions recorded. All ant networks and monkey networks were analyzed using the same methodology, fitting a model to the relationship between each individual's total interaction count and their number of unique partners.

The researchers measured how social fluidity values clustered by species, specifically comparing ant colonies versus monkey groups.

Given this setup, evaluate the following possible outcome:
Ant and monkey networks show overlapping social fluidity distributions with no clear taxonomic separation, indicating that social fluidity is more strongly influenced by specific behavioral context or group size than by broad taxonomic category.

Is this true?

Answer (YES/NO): NO